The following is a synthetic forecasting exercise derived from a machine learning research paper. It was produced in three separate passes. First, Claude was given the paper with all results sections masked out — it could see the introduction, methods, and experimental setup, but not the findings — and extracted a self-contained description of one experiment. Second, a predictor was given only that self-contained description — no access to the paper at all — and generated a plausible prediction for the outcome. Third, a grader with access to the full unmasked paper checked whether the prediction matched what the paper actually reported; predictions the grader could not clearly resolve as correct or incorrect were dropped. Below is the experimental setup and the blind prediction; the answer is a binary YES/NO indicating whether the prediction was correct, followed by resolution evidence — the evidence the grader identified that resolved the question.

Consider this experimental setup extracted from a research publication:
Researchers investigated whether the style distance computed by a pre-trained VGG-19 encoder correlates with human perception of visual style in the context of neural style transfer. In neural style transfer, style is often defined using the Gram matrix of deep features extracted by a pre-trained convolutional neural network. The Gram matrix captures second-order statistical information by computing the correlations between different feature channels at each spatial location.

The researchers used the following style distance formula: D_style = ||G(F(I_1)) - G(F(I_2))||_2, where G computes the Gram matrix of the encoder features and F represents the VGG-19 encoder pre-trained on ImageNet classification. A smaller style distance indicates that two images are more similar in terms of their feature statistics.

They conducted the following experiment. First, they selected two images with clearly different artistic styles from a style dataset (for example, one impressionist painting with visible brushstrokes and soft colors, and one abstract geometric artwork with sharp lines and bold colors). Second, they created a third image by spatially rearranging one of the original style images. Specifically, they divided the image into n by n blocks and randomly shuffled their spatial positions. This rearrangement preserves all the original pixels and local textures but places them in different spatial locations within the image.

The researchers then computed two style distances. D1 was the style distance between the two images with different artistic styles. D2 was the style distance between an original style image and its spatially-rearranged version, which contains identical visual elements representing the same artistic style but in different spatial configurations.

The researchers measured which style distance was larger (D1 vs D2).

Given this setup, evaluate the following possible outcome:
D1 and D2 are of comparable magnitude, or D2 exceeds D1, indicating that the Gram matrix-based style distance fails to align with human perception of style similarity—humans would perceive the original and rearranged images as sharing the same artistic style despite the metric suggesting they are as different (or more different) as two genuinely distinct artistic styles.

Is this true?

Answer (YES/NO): YES